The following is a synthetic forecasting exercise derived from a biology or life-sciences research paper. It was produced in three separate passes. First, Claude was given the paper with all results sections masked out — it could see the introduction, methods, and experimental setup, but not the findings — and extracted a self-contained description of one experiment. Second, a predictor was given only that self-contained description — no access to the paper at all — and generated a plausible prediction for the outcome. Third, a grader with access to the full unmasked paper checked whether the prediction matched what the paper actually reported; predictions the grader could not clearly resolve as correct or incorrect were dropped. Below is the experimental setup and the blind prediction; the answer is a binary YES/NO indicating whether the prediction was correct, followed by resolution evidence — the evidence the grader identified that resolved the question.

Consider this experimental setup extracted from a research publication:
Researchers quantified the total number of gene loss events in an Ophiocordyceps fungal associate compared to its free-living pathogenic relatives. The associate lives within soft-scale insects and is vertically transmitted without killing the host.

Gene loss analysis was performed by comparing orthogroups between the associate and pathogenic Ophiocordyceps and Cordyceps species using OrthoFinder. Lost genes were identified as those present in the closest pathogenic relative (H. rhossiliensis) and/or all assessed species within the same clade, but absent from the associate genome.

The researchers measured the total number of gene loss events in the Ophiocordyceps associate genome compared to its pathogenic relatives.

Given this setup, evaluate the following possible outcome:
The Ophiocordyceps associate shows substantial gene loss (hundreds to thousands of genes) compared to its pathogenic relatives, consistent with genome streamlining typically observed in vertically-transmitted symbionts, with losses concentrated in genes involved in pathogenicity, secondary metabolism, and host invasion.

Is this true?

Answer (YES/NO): NO